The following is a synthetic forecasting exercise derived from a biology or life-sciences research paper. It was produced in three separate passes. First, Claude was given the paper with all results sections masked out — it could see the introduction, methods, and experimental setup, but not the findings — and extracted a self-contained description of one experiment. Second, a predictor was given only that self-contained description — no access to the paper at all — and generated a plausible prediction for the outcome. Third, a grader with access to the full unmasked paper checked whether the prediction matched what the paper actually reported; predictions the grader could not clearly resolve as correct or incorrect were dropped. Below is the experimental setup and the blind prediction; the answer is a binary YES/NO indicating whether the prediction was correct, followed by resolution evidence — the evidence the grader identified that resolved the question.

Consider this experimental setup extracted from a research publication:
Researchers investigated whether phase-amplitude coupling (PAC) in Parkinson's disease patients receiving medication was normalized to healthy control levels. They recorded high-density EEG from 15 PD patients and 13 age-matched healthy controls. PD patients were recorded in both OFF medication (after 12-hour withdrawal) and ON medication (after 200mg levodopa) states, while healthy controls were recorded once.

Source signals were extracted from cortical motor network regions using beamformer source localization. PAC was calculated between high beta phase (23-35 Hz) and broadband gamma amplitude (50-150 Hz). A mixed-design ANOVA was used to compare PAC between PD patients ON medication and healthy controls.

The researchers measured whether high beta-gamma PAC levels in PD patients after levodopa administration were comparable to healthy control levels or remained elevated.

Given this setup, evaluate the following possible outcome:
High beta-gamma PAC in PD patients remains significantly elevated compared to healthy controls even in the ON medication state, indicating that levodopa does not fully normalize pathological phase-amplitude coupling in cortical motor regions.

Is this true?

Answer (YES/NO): NO